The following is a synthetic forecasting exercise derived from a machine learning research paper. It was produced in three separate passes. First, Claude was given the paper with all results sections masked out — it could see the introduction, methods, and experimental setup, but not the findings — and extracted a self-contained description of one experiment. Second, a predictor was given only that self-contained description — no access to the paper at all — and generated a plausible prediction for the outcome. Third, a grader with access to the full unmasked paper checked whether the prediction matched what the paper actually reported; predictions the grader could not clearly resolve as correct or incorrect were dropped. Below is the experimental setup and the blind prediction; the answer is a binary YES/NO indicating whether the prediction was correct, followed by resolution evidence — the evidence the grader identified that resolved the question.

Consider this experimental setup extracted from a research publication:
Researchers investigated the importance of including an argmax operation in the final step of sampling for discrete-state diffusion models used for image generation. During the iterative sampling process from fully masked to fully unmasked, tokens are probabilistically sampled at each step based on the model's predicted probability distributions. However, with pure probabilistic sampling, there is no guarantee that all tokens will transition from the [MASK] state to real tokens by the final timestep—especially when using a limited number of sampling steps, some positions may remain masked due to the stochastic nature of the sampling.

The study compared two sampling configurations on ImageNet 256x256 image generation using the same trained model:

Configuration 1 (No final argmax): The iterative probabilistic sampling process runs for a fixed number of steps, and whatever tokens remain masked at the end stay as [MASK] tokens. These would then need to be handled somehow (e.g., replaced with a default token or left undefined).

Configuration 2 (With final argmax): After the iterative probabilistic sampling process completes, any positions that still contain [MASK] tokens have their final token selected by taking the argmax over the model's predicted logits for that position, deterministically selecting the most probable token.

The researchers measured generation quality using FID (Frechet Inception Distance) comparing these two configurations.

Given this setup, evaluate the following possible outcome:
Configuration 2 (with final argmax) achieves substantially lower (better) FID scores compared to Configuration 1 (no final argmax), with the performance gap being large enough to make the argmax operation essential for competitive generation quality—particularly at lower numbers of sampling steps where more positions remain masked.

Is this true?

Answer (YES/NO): YES